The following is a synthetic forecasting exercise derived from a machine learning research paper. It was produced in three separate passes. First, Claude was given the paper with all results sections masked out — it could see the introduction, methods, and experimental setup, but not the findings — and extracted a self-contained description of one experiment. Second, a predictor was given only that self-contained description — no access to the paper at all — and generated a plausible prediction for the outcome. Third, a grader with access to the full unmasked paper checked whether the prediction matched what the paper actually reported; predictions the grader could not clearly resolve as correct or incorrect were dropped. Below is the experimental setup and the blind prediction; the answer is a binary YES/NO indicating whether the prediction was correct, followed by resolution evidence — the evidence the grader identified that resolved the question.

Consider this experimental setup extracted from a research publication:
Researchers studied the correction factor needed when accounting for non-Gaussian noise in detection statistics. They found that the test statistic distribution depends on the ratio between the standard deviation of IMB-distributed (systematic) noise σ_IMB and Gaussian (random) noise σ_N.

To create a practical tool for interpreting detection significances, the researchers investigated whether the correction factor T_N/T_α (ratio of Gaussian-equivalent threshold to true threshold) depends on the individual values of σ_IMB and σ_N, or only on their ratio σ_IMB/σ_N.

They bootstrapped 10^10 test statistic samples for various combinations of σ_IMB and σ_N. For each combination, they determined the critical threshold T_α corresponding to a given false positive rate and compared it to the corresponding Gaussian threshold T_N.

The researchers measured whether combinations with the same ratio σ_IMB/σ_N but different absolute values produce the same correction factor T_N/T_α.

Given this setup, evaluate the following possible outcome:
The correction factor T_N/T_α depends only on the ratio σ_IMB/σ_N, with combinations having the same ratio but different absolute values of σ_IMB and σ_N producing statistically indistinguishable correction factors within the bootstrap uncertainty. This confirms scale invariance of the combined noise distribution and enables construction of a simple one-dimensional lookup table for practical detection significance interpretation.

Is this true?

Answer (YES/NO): YES